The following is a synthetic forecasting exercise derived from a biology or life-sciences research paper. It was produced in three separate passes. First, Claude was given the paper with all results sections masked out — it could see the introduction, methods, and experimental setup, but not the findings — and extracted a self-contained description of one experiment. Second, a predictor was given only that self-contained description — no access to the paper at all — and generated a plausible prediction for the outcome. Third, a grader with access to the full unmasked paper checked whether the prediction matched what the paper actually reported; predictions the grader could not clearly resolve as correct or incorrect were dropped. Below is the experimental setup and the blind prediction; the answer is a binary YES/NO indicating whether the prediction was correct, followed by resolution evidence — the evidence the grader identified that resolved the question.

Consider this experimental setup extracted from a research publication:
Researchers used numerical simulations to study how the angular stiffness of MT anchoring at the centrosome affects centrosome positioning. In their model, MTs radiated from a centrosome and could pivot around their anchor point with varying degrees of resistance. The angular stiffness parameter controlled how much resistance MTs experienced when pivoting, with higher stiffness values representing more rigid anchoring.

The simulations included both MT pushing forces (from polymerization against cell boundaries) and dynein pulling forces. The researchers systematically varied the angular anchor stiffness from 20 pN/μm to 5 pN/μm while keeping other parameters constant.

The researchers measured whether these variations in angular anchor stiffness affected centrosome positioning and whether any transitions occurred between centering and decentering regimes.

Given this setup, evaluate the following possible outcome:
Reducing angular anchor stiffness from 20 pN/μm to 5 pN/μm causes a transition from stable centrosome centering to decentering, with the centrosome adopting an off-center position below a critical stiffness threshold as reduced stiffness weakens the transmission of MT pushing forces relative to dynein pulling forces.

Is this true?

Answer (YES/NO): YES